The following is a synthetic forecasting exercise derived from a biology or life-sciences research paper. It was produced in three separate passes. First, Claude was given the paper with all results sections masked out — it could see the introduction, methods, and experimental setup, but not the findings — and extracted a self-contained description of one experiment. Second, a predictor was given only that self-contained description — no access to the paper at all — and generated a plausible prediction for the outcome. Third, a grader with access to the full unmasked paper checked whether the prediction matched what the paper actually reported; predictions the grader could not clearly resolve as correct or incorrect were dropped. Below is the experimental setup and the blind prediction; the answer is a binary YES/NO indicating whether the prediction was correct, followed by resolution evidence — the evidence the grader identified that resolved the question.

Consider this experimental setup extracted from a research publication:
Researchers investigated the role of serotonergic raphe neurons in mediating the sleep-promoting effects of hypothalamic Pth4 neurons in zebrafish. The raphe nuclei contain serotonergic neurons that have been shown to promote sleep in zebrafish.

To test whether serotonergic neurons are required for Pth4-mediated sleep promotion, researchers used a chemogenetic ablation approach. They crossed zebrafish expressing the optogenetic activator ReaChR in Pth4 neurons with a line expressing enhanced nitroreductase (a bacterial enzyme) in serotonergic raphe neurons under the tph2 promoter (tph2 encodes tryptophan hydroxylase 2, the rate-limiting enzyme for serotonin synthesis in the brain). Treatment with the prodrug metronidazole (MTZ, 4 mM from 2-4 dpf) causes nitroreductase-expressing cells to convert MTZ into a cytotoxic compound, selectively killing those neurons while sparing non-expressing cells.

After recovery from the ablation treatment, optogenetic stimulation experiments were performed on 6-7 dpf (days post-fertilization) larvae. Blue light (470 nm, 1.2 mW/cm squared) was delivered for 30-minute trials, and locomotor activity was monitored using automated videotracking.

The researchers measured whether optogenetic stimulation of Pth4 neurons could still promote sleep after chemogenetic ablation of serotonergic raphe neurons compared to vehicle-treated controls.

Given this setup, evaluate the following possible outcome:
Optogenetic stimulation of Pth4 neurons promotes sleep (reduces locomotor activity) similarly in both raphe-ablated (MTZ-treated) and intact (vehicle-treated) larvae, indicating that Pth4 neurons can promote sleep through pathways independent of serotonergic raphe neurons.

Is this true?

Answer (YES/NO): NO